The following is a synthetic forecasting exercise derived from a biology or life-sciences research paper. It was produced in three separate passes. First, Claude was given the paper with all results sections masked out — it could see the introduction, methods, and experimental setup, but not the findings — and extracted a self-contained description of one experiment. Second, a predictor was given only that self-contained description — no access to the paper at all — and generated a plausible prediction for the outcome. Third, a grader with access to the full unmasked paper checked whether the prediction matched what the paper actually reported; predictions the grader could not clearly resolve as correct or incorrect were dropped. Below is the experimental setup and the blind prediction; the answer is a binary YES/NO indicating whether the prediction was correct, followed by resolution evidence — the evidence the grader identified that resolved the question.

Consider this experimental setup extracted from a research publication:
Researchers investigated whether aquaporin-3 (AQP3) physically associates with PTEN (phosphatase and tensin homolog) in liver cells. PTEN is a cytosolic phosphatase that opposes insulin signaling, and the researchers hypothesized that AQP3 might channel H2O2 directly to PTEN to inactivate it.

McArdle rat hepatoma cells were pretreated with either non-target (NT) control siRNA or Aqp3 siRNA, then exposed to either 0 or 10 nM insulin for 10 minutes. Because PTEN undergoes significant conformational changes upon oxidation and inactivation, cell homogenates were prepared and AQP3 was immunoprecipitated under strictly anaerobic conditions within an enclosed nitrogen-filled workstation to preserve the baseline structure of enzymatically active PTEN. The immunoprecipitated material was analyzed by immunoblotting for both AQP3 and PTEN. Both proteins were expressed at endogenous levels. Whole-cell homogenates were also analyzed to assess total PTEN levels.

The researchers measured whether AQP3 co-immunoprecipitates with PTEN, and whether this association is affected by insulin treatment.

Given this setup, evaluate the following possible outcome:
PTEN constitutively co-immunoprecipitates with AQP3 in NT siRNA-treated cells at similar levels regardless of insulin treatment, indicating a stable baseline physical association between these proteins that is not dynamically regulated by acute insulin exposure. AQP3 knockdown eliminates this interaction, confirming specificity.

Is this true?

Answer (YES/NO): YES